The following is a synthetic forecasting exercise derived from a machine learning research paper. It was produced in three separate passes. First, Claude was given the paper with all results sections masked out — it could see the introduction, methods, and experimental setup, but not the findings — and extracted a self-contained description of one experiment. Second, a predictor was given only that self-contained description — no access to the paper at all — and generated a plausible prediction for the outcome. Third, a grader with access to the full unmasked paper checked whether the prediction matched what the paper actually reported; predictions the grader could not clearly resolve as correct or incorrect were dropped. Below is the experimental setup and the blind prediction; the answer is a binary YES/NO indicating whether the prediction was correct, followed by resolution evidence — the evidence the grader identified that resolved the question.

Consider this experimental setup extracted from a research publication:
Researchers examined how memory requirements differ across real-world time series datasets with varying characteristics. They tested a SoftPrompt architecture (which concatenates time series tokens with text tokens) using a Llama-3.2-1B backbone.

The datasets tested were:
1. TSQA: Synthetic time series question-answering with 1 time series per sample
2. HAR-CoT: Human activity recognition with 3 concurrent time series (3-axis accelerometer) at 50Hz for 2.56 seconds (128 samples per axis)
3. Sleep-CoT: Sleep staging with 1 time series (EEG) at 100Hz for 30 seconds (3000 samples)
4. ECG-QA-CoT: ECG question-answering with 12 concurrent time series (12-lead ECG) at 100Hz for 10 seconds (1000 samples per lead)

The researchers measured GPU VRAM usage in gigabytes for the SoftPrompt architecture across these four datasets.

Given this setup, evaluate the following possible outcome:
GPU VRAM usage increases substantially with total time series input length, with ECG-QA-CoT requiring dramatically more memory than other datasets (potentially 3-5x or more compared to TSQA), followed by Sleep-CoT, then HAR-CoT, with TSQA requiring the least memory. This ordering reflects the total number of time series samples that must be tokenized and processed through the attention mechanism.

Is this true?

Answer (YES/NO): YES